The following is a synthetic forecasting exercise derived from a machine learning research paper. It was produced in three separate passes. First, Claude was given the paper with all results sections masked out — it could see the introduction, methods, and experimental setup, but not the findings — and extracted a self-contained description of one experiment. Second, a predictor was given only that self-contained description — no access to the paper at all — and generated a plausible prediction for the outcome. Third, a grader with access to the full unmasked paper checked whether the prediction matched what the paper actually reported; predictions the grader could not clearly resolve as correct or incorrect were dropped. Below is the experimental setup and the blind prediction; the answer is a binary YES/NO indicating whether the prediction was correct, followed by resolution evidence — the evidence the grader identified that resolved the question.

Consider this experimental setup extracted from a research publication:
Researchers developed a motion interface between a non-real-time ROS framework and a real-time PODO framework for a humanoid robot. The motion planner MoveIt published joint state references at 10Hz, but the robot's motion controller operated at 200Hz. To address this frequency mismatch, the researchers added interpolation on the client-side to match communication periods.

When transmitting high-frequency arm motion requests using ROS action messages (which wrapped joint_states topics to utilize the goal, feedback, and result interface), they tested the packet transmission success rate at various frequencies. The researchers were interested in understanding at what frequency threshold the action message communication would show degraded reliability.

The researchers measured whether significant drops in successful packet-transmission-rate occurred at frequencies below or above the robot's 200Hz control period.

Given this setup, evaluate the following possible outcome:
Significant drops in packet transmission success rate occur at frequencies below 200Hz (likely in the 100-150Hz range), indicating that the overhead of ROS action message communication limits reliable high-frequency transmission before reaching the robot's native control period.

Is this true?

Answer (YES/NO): NO